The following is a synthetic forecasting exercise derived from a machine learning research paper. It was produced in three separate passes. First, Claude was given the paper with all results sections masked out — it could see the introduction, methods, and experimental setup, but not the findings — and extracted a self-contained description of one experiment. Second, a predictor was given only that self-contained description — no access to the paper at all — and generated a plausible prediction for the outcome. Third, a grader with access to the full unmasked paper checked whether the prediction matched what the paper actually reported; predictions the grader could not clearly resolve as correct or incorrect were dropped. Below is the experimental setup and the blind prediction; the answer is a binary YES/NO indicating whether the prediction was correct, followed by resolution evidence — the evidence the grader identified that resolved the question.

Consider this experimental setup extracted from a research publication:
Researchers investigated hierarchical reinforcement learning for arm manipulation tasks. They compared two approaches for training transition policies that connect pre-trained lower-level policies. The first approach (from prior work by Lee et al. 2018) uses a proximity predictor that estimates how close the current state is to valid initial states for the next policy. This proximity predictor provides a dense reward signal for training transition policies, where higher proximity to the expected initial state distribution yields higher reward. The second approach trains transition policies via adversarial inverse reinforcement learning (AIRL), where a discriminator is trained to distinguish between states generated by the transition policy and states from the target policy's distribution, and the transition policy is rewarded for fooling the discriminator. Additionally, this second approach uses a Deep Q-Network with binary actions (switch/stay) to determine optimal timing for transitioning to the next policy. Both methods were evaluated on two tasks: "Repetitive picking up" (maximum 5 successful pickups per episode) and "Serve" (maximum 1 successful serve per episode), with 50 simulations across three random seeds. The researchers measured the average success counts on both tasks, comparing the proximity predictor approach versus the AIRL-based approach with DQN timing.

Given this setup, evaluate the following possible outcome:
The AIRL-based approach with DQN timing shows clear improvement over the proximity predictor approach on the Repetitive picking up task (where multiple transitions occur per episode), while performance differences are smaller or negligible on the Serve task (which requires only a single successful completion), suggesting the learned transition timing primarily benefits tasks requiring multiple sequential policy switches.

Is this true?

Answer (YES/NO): NO